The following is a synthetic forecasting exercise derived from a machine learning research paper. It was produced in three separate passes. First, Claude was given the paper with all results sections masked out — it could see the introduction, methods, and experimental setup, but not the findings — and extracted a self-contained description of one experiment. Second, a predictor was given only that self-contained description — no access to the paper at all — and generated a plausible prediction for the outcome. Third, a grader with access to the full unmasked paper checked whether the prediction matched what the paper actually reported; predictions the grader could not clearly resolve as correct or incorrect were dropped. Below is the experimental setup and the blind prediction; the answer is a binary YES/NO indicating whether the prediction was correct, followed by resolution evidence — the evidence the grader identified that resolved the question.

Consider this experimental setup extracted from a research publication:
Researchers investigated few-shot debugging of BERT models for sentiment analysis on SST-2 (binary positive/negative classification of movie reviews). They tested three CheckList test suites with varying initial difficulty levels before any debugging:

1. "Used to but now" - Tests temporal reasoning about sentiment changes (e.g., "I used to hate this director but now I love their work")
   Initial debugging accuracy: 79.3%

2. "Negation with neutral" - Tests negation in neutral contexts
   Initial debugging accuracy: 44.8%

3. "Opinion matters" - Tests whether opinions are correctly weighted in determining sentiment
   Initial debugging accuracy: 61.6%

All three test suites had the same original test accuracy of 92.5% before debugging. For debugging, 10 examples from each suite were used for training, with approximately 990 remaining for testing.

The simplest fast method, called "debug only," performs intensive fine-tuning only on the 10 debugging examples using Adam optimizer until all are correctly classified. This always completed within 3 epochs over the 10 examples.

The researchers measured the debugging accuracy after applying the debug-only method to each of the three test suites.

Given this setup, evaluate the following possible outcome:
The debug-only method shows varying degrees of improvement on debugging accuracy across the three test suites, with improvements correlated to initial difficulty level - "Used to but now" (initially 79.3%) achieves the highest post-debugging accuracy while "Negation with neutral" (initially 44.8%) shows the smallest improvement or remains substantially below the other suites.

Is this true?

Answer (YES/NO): NO